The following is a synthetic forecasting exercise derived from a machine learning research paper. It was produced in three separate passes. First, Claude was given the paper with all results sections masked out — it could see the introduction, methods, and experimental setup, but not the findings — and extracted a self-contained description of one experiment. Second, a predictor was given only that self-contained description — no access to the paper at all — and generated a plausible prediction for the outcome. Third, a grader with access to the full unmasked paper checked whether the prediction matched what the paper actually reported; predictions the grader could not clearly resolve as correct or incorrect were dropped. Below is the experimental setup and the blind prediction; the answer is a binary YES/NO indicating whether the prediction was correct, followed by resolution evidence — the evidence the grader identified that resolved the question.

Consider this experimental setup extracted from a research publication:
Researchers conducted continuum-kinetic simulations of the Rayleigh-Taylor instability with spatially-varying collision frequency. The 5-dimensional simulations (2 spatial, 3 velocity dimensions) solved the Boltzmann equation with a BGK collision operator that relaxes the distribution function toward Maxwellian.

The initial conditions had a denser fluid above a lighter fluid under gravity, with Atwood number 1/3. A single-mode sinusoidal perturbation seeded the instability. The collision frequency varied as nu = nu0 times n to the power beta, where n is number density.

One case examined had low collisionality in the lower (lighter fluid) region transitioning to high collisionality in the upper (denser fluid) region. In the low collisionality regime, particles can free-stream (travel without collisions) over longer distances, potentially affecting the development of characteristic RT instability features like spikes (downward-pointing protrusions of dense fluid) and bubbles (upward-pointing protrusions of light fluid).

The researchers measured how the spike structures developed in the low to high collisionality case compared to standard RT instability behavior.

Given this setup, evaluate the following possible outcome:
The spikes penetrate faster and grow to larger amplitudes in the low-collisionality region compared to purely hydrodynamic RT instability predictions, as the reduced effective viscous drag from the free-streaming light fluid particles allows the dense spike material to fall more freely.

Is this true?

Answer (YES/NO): NO